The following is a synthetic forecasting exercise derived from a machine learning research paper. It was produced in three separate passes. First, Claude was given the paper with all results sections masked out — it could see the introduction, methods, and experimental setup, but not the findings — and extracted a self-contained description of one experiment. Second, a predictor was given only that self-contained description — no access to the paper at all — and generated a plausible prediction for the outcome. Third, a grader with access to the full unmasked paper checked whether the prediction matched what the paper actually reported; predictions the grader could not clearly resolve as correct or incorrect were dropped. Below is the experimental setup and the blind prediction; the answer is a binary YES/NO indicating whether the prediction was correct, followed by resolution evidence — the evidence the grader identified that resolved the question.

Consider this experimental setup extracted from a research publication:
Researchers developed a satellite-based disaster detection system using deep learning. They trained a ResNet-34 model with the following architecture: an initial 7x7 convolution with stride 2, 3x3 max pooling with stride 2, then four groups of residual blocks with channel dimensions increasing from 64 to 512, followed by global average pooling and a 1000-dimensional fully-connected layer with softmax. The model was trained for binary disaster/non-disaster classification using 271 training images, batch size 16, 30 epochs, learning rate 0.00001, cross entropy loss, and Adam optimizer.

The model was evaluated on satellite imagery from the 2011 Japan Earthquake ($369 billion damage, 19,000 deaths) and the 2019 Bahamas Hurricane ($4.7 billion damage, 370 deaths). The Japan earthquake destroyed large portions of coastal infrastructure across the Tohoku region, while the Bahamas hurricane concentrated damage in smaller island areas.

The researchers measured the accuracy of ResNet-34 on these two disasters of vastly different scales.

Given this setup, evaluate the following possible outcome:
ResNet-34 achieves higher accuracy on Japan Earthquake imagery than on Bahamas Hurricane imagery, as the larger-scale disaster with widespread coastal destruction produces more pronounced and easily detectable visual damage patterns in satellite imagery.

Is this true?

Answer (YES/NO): YES